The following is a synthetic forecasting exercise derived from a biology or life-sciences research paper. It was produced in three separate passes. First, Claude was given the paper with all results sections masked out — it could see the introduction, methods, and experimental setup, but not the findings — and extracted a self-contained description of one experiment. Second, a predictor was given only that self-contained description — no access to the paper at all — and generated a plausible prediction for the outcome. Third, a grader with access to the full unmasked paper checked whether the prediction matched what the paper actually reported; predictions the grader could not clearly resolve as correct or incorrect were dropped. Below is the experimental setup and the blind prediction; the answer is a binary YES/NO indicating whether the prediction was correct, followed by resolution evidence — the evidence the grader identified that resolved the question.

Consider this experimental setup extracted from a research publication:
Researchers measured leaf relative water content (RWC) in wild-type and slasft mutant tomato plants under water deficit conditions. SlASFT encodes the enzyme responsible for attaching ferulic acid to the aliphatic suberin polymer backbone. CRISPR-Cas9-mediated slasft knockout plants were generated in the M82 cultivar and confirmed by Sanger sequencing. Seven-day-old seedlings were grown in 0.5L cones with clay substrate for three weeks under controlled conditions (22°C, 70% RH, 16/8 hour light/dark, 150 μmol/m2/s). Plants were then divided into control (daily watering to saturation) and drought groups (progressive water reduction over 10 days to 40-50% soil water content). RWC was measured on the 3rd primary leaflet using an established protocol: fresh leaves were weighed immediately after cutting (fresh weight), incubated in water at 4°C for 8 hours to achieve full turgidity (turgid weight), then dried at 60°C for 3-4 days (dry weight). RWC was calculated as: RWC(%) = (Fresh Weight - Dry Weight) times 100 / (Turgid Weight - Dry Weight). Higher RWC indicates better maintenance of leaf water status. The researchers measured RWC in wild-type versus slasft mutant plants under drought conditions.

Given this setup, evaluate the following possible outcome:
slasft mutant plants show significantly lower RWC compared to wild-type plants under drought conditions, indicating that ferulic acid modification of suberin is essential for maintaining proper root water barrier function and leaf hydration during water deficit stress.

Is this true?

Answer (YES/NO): NO